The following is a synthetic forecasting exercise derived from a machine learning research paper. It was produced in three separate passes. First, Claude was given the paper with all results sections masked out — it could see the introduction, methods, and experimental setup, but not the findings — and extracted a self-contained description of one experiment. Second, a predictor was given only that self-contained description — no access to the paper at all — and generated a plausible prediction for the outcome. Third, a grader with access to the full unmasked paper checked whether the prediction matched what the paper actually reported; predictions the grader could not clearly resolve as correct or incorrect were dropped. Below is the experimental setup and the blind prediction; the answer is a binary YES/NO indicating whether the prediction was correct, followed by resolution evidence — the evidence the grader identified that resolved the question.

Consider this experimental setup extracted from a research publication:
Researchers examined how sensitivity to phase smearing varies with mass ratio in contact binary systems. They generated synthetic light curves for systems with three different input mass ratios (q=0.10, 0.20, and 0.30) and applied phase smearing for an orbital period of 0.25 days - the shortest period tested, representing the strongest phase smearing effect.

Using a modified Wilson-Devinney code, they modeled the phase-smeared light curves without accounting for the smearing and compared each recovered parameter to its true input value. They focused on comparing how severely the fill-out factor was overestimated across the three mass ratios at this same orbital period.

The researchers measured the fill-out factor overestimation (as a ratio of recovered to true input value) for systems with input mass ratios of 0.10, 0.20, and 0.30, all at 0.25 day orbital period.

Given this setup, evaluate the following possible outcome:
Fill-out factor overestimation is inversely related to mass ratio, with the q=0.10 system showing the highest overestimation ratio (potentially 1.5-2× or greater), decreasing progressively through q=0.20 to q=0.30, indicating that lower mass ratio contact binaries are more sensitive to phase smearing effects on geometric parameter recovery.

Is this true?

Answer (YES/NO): YES